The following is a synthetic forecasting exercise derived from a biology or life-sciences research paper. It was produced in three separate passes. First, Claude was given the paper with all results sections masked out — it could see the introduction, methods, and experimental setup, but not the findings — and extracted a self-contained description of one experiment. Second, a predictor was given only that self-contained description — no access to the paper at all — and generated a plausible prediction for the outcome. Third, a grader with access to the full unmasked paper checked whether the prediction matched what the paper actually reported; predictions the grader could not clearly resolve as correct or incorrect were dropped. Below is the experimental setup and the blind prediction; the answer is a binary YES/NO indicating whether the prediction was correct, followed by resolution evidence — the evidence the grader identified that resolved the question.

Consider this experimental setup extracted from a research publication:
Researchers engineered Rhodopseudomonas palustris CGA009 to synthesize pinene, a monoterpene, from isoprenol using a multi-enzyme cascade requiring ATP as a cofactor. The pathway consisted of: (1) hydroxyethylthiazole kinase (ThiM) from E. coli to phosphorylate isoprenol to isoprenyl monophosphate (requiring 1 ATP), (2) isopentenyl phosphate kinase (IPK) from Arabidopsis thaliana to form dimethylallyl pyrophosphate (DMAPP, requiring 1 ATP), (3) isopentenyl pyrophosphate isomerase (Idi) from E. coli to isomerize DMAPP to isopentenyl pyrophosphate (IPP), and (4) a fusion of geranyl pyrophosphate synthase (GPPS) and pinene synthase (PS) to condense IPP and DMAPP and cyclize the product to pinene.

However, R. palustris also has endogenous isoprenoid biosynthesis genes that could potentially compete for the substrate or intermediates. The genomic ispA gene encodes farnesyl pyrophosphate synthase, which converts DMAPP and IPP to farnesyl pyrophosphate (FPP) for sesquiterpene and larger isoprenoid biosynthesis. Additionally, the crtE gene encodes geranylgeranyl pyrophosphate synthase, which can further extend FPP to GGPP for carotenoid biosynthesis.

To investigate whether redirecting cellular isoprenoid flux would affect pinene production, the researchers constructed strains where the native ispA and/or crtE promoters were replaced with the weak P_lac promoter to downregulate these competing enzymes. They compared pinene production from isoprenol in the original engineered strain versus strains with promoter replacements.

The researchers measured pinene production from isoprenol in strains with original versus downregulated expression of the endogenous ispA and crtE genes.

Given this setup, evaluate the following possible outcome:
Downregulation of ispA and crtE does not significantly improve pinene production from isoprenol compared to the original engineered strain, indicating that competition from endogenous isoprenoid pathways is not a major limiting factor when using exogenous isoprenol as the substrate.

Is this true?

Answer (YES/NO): NO